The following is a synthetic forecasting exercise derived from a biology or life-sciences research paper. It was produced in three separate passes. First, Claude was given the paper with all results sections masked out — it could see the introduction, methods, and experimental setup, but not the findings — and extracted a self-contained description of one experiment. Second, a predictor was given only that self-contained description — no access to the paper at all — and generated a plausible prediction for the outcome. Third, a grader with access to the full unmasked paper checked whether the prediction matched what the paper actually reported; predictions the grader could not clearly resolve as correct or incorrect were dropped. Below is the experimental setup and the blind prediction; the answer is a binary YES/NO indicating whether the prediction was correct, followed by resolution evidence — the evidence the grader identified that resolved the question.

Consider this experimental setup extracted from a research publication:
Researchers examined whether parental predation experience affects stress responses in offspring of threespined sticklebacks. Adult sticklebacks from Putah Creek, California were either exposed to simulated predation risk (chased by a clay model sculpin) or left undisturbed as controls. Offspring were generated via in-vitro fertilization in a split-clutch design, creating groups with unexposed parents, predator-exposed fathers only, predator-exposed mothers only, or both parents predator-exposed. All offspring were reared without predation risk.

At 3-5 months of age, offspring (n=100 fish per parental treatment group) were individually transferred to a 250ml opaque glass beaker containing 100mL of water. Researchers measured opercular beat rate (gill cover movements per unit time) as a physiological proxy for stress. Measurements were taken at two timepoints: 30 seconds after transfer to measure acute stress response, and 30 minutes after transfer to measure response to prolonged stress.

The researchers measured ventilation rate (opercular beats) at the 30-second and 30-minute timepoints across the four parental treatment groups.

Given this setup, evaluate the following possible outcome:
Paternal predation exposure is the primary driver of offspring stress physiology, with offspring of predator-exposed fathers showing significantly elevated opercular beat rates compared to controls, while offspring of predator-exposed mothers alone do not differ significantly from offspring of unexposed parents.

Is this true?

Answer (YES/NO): NO